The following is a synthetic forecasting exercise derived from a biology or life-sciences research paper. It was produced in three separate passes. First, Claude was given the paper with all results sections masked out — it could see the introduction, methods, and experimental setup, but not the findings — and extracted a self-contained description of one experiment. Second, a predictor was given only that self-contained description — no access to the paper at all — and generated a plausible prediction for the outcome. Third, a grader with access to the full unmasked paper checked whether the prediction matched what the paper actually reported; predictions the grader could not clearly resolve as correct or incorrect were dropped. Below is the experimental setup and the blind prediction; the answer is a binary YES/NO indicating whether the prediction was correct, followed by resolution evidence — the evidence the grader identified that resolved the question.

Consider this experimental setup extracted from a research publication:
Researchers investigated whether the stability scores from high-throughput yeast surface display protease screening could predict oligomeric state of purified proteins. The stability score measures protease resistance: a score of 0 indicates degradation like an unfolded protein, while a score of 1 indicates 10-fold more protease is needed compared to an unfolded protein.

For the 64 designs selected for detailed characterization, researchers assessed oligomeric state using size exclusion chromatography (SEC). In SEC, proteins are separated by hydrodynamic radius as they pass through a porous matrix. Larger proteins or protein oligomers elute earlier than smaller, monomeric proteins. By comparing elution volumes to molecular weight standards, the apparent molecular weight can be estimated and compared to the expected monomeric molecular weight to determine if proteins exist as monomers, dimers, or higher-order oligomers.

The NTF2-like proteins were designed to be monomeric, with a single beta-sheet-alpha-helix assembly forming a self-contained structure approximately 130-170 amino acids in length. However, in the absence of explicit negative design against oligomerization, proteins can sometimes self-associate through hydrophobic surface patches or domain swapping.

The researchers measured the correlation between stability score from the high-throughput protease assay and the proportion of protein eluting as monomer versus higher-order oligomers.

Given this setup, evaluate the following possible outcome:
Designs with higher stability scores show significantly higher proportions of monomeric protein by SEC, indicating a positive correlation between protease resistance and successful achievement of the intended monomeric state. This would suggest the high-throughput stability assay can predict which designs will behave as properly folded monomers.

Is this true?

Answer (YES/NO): NO